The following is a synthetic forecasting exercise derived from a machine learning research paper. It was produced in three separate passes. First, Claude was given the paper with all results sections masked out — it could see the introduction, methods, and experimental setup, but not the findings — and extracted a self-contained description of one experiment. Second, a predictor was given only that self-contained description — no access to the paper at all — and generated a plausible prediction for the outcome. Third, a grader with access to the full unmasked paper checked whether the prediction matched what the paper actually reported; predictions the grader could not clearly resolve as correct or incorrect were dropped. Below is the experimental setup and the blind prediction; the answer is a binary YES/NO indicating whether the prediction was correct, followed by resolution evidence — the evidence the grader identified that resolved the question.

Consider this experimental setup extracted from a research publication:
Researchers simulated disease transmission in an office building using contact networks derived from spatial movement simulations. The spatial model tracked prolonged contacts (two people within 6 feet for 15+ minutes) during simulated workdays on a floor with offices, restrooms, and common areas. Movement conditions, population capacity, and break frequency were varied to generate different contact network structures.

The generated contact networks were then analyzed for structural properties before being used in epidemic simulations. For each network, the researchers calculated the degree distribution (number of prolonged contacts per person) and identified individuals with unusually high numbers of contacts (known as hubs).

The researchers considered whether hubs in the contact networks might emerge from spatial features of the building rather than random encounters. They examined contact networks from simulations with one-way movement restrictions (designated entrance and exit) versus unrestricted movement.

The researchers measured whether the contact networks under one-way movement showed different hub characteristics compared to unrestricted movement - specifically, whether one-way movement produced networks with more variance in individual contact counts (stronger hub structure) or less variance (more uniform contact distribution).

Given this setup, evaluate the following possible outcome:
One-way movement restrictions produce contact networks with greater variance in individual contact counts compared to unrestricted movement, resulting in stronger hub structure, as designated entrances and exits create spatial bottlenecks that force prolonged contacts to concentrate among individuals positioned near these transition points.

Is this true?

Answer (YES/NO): NO